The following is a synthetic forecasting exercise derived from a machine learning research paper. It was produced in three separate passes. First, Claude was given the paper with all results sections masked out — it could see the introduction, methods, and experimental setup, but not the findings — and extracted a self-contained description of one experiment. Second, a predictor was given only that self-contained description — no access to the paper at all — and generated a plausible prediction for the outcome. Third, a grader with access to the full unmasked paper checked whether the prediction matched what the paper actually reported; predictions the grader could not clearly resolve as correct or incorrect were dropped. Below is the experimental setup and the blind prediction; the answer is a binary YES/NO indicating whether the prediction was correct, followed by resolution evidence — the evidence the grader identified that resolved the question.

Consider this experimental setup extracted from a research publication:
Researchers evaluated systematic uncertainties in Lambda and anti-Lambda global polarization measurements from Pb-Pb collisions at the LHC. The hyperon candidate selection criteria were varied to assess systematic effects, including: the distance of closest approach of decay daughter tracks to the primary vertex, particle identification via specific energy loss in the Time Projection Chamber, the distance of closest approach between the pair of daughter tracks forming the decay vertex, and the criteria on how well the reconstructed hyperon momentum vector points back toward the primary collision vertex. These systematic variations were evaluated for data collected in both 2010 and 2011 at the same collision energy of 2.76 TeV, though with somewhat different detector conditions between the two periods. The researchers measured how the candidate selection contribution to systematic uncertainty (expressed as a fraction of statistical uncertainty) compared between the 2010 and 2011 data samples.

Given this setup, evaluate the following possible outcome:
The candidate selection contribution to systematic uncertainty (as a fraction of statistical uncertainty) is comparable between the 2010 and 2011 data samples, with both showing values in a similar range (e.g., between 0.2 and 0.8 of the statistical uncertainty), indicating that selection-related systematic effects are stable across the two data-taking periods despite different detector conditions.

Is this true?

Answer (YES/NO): NO